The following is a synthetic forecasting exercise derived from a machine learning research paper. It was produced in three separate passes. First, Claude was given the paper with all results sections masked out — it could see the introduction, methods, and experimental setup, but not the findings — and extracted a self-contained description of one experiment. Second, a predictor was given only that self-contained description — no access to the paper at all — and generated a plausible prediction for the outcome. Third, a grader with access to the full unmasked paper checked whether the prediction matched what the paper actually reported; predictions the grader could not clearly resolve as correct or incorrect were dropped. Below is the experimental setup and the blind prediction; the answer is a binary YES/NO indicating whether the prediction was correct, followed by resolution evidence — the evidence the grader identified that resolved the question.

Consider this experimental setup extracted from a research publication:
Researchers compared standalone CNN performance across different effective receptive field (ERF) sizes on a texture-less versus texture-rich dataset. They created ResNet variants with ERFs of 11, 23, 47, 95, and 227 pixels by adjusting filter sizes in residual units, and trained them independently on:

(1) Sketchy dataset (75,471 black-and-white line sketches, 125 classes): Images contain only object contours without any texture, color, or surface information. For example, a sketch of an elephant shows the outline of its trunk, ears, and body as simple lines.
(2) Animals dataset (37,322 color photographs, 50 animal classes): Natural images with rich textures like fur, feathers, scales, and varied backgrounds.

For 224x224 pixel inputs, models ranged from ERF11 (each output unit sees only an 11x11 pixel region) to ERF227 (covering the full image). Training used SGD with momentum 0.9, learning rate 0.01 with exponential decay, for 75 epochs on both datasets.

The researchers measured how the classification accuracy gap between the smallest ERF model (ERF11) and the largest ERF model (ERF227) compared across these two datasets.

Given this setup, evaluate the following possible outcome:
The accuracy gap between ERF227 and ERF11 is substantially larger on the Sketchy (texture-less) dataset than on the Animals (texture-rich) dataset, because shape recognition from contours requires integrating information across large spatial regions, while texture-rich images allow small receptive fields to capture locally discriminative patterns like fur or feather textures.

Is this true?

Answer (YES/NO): YES